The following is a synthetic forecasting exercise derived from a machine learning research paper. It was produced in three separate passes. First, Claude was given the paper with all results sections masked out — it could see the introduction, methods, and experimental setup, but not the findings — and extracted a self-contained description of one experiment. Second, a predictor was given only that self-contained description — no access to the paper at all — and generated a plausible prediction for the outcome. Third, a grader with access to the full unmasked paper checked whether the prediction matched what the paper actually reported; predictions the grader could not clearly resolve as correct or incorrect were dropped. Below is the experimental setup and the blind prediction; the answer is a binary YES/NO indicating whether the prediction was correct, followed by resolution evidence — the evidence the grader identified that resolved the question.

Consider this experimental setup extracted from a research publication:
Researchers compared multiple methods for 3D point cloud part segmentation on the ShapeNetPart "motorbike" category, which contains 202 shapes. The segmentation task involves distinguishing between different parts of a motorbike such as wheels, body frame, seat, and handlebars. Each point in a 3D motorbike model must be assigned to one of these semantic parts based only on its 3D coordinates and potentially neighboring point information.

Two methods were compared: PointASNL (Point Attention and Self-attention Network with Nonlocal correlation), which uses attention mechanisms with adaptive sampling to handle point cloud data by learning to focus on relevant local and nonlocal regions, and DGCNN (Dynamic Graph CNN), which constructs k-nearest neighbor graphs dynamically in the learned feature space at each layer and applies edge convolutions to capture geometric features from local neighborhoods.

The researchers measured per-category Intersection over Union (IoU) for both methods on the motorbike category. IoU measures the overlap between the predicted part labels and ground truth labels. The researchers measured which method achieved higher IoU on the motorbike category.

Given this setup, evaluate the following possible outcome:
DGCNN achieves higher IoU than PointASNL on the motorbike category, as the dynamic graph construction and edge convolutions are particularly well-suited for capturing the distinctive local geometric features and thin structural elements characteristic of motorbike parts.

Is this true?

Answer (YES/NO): NO